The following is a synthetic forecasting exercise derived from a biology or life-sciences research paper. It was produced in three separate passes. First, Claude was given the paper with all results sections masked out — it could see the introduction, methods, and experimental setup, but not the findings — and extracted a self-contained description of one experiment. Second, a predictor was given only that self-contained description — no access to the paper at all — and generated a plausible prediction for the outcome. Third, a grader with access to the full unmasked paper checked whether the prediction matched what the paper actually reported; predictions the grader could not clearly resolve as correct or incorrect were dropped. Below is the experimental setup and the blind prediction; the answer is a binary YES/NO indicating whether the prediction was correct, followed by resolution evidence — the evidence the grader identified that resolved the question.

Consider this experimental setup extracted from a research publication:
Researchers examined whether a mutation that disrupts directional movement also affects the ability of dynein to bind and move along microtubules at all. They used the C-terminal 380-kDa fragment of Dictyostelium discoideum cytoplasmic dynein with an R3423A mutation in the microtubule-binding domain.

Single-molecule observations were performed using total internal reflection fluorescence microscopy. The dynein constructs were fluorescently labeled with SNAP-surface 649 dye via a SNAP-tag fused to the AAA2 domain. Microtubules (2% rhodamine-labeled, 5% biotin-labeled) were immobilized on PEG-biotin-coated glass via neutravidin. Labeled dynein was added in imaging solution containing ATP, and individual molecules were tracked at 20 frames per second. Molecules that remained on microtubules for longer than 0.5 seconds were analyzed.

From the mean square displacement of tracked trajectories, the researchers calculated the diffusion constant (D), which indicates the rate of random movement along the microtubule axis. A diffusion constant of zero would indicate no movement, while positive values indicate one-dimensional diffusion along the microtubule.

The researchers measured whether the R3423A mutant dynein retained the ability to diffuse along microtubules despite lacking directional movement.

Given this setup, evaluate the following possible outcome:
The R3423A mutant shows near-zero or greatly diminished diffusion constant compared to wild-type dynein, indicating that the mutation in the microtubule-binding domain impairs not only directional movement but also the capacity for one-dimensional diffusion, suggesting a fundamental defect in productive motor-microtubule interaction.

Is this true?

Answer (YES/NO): NO